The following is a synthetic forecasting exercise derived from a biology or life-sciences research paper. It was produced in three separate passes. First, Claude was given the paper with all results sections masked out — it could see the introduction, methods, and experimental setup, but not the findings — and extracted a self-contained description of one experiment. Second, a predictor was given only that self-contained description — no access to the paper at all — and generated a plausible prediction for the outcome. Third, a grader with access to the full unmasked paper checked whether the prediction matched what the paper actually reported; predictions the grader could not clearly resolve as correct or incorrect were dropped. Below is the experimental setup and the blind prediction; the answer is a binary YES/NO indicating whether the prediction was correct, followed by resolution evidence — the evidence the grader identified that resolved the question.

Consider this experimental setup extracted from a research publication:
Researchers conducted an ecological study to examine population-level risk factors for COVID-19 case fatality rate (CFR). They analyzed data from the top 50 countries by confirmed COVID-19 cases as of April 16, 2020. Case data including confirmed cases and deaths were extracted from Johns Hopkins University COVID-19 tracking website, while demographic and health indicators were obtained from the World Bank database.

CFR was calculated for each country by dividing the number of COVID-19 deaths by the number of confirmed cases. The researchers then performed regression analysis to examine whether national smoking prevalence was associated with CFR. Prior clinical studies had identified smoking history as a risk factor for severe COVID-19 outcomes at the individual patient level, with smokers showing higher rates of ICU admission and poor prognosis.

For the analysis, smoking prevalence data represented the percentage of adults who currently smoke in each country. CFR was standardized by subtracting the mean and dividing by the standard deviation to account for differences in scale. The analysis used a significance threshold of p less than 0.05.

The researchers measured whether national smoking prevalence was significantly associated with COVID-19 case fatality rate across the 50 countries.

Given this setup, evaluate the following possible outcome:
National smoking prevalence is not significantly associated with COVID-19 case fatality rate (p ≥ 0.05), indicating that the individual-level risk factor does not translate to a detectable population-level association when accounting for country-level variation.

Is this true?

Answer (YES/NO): YES